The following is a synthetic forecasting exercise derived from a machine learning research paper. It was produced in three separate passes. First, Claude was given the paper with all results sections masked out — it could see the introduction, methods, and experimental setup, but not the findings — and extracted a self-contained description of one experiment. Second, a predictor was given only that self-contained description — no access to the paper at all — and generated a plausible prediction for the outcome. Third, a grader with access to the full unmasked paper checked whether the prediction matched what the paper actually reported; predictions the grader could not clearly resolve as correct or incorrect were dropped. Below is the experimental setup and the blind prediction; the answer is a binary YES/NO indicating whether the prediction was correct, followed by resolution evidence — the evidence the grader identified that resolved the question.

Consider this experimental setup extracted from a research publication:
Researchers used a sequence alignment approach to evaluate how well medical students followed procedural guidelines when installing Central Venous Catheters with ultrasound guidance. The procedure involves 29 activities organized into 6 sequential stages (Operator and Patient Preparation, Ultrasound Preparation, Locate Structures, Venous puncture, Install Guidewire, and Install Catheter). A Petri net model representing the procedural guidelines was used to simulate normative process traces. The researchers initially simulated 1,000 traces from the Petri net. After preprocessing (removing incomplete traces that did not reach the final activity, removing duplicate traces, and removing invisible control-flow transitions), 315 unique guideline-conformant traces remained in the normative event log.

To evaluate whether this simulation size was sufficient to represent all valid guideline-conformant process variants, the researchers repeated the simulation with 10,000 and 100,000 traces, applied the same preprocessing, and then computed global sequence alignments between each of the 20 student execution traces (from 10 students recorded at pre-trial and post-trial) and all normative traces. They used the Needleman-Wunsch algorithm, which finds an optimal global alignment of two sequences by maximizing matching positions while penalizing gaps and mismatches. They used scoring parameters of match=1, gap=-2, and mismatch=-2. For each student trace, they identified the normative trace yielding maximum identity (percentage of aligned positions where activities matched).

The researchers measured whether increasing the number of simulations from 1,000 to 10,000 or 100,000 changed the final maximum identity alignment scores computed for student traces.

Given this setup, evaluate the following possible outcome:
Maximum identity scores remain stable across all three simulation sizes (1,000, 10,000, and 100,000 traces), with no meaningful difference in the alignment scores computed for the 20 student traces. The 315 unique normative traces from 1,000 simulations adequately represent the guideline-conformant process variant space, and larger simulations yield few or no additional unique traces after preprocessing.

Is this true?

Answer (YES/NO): YES